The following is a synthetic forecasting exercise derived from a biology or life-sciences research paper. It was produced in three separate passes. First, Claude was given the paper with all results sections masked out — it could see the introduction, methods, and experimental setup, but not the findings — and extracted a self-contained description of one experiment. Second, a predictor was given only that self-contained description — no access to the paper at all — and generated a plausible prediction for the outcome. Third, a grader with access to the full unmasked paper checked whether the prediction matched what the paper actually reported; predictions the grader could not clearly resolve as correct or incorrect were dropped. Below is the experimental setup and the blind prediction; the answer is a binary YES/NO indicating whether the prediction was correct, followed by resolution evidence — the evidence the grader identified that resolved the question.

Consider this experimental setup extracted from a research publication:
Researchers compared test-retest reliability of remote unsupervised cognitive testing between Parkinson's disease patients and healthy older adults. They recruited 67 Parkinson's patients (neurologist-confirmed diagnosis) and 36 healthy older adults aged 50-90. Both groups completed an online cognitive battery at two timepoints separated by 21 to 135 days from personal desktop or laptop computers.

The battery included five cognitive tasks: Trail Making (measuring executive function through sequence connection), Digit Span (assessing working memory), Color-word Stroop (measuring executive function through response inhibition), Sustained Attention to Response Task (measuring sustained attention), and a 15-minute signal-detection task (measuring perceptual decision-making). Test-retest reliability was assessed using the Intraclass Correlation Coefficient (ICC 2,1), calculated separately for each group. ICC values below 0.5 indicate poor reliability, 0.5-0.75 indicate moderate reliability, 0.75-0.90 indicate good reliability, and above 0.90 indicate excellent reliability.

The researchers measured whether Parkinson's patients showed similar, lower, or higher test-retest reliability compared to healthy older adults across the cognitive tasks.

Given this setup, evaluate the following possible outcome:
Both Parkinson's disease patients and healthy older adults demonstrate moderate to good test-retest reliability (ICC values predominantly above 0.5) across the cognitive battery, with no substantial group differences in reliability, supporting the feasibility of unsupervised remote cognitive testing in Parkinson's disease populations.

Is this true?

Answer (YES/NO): NO